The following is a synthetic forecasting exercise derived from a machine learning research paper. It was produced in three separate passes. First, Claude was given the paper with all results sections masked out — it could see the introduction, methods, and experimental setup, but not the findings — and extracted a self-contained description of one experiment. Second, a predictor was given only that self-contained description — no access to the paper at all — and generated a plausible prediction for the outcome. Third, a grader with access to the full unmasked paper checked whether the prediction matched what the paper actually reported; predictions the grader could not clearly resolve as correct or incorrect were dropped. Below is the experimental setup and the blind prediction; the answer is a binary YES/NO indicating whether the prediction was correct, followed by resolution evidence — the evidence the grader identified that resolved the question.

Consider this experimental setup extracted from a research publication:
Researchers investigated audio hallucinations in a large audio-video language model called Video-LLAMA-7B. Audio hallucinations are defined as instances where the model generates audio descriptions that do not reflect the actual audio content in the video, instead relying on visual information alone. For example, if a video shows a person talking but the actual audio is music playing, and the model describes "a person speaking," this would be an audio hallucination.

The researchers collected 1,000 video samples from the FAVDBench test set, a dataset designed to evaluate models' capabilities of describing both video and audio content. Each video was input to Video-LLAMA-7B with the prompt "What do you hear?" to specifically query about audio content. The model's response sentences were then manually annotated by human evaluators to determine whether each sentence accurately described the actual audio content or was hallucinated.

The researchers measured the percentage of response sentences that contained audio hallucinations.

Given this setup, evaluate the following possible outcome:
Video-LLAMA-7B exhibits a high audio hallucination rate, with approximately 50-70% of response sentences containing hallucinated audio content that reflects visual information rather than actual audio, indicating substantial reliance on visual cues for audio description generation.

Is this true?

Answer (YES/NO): NO